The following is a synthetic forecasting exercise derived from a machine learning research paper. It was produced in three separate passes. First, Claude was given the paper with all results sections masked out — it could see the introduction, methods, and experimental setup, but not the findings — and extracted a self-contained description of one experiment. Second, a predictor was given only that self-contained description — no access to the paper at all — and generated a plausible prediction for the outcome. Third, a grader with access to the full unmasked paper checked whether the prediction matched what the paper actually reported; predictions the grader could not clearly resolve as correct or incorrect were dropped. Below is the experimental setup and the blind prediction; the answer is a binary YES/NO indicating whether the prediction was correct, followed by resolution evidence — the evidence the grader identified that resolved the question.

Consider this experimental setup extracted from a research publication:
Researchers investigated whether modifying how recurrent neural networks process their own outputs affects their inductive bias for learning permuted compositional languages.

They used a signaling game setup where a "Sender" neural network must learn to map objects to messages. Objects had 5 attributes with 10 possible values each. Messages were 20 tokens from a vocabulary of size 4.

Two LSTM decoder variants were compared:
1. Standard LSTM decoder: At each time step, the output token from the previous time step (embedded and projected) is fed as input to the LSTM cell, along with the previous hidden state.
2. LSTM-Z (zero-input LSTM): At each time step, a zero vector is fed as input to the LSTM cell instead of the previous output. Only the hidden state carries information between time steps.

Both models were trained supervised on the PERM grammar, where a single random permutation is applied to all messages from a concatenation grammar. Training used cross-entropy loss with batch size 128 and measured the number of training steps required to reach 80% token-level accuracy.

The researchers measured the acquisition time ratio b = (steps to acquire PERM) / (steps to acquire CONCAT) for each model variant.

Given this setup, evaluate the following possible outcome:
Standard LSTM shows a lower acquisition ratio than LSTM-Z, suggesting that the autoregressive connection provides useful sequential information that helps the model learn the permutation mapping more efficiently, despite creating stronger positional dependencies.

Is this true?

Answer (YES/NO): YES